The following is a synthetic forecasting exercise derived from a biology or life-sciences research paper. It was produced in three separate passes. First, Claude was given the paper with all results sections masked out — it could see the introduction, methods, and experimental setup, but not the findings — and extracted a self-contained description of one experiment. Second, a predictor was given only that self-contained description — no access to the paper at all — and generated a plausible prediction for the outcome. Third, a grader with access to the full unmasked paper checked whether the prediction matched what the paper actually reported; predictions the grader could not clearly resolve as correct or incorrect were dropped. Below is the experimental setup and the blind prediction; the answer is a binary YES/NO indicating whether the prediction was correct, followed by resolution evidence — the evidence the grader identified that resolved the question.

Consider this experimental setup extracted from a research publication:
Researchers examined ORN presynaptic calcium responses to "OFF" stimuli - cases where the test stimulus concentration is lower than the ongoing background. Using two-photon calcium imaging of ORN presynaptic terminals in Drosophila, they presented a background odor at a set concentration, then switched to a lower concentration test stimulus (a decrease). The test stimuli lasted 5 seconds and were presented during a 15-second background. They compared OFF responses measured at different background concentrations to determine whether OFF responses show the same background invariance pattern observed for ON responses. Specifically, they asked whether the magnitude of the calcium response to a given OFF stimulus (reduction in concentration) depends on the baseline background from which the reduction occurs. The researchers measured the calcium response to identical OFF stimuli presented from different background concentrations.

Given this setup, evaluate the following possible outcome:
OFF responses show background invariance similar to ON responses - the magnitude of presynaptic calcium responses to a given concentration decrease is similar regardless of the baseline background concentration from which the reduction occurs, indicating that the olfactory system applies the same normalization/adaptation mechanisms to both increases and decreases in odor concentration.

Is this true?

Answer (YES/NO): NO